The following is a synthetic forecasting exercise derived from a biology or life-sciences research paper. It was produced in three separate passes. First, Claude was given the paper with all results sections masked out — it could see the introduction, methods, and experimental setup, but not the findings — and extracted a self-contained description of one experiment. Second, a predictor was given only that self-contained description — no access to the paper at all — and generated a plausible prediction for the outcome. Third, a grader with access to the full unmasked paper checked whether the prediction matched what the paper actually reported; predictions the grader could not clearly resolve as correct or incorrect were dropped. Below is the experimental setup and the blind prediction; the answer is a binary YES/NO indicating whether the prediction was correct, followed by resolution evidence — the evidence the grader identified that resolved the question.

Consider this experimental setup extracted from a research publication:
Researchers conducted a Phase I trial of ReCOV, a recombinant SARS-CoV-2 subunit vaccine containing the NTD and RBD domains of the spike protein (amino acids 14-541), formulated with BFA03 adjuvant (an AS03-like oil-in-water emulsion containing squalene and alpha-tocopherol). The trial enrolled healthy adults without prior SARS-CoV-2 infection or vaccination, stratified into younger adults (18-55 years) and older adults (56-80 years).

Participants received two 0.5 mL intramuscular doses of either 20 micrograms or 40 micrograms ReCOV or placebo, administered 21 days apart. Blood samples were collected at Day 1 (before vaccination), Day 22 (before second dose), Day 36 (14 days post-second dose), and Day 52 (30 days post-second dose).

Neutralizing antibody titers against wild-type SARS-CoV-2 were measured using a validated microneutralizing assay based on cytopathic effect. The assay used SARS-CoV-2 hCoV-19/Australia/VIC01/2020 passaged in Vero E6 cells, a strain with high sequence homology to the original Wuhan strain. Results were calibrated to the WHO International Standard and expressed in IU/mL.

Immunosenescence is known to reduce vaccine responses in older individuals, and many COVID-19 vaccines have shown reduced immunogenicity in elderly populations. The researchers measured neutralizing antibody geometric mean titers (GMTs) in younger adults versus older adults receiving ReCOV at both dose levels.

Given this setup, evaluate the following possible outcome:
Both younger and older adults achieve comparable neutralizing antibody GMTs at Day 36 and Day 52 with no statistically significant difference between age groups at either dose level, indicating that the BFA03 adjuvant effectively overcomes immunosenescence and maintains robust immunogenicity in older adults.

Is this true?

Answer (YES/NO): NO